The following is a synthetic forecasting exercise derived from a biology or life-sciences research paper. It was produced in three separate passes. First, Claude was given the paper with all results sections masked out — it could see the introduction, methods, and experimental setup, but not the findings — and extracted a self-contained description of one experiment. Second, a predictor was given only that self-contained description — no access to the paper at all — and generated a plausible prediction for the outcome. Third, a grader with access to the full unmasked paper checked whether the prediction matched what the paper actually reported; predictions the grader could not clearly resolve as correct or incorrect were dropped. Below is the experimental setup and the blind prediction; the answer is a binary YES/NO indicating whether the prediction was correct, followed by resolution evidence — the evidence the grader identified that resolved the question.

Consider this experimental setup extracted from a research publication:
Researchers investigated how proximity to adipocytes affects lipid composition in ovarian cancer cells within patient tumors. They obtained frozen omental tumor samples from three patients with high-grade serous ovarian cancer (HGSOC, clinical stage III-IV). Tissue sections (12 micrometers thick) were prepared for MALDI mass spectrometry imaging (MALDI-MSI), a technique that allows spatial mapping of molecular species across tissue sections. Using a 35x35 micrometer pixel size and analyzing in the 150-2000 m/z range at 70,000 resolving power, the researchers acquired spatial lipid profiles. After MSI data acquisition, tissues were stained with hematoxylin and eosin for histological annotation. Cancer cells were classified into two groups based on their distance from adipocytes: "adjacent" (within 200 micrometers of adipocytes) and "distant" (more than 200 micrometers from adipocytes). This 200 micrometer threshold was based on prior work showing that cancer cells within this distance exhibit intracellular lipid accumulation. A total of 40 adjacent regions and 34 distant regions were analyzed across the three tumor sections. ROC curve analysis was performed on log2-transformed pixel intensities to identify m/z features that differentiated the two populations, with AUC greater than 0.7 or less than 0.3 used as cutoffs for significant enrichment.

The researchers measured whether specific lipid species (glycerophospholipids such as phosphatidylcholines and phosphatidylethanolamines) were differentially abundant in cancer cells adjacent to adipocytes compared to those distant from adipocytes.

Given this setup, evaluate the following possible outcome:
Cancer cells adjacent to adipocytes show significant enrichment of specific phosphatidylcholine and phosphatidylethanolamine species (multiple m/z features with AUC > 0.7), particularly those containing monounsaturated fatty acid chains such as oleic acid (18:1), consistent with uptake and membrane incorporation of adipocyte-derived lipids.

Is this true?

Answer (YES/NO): NO